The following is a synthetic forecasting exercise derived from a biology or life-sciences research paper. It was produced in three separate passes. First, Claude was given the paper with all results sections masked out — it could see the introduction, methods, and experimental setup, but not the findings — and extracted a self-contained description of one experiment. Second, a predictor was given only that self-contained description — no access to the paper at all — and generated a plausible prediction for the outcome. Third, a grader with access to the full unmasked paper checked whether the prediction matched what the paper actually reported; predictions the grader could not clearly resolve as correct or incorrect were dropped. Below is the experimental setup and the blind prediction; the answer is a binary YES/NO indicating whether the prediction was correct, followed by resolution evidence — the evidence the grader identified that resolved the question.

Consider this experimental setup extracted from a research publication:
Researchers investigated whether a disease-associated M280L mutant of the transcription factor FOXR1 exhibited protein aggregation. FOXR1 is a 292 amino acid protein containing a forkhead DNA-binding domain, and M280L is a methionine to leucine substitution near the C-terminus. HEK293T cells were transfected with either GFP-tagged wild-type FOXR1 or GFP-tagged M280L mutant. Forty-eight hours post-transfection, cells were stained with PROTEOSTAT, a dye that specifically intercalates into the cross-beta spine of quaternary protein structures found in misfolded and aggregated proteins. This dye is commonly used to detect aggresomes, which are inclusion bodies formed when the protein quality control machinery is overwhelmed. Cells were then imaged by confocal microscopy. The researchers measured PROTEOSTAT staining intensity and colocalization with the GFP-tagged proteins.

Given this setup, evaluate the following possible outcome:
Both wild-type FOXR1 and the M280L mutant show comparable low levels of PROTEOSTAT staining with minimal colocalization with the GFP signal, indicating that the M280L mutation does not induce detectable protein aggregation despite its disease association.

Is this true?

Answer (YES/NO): NO